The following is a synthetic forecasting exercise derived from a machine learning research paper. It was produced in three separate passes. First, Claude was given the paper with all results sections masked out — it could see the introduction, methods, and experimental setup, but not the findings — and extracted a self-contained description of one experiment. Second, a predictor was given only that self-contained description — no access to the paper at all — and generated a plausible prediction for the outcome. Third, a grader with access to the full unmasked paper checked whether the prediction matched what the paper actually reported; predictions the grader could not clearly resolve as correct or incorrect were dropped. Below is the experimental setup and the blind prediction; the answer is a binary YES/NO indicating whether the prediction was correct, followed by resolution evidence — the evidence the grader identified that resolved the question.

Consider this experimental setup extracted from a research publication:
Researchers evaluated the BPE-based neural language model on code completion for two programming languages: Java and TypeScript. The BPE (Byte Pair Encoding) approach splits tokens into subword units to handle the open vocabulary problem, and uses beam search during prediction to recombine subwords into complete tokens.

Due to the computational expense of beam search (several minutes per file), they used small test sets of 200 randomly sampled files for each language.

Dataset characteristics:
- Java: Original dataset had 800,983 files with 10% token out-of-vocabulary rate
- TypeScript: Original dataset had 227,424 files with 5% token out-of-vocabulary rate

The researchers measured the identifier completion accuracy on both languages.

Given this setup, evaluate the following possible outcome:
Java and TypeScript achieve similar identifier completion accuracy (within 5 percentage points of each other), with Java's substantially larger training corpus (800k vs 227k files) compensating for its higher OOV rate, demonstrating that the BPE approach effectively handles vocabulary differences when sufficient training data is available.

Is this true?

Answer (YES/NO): NO